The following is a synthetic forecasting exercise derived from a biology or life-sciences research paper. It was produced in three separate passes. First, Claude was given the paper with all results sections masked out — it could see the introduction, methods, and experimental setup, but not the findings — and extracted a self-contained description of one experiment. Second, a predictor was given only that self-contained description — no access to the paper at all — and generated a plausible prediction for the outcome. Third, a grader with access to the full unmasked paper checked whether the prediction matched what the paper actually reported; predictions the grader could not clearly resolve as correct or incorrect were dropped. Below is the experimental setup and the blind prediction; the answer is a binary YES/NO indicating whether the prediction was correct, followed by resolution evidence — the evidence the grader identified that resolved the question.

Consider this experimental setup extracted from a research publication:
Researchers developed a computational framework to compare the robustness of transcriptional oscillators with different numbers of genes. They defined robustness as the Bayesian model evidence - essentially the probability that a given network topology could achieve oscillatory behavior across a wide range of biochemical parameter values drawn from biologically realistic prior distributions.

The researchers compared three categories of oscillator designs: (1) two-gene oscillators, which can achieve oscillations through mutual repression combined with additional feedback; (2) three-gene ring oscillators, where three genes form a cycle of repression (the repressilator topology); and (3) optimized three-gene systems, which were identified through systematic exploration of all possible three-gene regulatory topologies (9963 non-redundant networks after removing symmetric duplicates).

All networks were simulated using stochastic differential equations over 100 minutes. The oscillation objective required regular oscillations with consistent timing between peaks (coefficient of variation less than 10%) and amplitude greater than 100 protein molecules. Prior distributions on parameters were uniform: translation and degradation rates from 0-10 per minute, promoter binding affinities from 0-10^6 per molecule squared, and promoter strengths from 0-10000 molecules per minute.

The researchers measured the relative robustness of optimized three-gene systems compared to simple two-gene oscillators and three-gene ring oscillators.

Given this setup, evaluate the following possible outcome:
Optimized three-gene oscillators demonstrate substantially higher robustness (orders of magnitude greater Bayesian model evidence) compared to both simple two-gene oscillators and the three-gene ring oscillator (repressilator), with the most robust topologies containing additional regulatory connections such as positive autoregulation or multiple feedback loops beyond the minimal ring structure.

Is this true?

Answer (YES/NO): NO